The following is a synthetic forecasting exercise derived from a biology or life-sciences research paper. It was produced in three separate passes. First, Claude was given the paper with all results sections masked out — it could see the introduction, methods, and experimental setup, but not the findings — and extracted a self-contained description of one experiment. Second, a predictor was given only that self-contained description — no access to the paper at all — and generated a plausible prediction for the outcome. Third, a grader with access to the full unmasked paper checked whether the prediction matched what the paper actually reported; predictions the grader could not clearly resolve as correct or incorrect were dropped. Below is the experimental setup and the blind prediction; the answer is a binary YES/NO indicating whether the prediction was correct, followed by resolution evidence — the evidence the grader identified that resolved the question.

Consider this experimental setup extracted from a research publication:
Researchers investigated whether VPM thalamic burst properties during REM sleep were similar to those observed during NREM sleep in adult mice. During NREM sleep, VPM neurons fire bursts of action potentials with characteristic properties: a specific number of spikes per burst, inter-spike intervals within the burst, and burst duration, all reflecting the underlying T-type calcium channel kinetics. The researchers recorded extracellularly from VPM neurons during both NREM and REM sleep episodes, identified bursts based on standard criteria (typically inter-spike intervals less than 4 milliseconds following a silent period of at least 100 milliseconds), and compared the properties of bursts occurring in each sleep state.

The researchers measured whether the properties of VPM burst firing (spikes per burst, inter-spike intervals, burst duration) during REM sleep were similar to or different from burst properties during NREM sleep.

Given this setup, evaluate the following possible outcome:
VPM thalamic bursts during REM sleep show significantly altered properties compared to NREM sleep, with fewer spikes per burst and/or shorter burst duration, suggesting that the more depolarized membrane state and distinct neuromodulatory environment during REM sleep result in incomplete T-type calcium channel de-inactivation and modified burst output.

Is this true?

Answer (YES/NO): NO